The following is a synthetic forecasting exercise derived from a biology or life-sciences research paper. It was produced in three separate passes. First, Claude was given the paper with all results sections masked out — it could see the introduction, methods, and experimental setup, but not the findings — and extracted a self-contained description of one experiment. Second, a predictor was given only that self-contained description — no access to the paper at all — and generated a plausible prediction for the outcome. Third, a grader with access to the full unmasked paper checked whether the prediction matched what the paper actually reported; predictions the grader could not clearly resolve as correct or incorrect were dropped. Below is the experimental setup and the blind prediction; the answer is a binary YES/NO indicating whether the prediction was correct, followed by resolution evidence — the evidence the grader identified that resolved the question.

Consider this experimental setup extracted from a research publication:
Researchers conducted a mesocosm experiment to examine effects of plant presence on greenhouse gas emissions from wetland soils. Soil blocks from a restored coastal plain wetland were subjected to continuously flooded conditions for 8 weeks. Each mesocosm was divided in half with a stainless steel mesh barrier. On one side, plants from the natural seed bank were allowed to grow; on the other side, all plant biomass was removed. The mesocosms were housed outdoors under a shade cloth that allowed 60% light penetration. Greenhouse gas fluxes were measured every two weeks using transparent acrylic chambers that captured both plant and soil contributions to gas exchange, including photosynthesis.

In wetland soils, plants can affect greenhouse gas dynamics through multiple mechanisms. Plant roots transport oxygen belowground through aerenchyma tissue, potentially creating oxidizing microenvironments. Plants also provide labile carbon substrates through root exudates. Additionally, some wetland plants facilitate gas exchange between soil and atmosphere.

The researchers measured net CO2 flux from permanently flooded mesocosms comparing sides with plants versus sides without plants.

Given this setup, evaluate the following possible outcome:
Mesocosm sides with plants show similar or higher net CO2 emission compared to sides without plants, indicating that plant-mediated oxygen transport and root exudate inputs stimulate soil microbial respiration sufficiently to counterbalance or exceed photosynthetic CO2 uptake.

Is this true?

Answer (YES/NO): NO